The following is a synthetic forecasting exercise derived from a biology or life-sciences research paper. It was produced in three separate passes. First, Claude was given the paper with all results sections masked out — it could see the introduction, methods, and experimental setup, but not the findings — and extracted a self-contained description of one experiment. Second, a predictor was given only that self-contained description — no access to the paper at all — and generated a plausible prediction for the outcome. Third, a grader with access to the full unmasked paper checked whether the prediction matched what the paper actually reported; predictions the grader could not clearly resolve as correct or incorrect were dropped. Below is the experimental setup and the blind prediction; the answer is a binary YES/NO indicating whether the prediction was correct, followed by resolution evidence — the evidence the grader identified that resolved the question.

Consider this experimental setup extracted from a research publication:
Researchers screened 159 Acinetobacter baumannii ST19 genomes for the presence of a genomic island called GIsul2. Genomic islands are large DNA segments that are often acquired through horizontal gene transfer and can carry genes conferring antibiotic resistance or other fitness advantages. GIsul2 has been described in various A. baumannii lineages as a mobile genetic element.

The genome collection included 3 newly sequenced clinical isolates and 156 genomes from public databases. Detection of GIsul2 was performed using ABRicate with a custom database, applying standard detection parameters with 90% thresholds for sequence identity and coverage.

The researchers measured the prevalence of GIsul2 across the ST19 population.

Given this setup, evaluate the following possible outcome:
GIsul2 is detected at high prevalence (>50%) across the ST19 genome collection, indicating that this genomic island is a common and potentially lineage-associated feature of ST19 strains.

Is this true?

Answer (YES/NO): YES